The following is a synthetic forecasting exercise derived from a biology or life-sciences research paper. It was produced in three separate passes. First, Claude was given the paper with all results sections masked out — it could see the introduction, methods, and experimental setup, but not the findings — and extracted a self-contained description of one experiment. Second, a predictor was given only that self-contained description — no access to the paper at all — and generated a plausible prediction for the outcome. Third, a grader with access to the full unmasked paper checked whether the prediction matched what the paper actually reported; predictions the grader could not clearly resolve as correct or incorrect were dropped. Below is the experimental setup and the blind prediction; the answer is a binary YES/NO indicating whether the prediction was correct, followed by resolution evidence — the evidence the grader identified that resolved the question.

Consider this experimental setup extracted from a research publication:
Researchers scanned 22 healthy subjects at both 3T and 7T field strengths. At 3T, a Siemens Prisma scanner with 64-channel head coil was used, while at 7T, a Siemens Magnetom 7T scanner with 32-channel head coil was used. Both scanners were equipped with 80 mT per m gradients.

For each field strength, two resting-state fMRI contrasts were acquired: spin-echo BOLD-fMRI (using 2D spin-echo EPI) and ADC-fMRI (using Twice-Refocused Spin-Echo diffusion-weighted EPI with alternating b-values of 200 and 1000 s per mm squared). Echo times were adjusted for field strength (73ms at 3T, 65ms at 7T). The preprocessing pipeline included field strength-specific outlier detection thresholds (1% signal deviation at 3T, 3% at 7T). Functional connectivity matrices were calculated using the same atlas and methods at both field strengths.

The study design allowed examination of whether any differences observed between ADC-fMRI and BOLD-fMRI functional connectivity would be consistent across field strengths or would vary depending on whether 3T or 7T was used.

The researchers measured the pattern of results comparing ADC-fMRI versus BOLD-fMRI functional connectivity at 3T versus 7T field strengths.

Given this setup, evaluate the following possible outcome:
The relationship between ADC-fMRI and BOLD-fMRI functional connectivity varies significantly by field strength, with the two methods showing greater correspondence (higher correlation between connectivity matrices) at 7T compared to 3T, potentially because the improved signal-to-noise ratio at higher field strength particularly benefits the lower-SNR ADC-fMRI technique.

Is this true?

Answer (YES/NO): NO